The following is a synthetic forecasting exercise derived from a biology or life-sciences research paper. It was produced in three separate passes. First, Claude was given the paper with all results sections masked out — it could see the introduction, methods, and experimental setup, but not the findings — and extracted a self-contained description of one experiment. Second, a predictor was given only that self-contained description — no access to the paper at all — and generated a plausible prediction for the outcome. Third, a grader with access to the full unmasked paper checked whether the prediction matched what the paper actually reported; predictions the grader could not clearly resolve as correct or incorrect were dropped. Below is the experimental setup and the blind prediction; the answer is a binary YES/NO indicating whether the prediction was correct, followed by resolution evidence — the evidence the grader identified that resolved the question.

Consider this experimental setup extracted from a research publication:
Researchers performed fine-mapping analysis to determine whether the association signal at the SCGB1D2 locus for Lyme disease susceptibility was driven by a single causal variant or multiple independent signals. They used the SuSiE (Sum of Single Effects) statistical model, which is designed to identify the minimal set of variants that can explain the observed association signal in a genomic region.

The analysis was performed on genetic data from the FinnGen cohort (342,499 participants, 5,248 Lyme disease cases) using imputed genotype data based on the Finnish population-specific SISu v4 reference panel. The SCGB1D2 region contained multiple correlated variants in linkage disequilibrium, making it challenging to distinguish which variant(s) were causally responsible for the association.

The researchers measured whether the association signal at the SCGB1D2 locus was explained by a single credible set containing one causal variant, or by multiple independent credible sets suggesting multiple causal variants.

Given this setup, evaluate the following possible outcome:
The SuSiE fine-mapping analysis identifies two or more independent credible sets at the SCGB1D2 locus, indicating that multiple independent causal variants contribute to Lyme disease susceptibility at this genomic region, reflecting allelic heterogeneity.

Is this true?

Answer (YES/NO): NO